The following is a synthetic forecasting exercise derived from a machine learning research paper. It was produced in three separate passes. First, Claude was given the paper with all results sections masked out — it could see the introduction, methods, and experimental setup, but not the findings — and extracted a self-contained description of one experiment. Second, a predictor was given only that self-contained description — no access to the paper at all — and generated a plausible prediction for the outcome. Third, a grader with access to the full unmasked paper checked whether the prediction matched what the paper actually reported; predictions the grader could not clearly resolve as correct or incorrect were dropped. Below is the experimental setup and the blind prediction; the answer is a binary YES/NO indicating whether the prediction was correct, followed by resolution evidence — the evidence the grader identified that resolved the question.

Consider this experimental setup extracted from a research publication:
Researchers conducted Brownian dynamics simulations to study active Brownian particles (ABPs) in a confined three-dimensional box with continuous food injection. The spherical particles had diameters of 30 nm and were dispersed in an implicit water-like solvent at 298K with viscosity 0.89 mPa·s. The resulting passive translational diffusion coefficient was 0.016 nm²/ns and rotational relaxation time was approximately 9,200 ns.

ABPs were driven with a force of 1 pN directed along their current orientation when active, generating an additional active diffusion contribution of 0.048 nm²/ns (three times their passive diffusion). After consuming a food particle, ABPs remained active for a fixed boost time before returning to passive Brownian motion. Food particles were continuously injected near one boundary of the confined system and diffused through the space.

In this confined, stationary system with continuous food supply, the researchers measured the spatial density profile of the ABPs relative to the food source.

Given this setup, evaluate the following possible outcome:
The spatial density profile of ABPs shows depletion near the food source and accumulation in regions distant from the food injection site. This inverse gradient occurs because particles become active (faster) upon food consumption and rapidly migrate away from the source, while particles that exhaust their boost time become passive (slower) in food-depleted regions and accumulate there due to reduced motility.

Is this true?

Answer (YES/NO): YES